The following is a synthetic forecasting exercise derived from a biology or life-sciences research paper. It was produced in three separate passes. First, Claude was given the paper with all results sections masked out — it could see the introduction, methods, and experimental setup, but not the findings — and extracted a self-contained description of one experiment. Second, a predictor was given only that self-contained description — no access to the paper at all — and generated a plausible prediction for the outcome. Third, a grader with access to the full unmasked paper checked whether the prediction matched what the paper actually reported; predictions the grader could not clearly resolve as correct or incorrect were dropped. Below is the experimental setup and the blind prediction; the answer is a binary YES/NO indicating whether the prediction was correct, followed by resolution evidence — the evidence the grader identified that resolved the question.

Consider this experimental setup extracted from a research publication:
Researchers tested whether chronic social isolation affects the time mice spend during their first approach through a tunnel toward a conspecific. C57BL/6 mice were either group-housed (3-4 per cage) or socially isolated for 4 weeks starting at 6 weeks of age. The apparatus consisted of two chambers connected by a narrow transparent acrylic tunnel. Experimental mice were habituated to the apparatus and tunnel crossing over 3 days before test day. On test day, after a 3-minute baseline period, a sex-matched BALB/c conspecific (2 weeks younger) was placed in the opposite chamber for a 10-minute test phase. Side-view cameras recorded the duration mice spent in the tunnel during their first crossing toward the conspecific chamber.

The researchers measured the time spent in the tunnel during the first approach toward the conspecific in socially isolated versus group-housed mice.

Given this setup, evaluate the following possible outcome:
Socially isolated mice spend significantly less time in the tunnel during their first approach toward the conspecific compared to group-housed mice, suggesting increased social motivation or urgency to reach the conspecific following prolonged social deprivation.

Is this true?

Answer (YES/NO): NO